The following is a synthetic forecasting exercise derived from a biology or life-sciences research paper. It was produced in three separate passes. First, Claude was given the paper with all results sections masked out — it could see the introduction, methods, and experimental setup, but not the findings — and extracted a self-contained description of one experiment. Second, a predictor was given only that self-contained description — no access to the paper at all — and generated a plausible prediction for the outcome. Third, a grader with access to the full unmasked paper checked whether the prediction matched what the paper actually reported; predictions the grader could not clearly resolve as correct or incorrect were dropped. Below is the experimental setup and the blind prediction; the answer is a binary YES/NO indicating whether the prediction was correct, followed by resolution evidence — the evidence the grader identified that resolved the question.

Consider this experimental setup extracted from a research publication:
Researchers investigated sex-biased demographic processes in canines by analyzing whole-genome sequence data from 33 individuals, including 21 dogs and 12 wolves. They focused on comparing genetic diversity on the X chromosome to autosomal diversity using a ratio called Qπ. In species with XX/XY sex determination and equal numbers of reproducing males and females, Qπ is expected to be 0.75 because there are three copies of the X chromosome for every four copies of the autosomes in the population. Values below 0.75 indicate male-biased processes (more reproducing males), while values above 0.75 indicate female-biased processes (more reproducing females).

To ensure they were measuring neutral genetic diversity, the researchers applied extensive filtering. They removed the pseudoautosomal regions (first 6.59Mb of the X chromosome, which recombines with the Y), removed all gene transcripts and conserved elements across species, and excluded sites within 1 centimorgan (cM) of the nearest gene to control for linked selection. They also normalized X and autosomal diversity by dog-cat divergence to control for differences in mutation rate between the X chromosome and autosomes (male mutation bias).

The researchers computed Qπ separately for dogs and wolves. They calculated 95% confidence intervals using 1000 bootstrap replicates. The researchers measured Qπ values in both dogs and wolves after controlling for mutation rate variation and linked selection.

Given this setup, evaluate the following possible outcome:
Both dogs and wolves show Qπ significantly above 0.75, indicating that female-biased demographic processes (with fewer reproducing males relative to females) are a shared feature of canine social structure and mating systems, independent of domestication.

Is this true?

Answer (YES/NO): NO